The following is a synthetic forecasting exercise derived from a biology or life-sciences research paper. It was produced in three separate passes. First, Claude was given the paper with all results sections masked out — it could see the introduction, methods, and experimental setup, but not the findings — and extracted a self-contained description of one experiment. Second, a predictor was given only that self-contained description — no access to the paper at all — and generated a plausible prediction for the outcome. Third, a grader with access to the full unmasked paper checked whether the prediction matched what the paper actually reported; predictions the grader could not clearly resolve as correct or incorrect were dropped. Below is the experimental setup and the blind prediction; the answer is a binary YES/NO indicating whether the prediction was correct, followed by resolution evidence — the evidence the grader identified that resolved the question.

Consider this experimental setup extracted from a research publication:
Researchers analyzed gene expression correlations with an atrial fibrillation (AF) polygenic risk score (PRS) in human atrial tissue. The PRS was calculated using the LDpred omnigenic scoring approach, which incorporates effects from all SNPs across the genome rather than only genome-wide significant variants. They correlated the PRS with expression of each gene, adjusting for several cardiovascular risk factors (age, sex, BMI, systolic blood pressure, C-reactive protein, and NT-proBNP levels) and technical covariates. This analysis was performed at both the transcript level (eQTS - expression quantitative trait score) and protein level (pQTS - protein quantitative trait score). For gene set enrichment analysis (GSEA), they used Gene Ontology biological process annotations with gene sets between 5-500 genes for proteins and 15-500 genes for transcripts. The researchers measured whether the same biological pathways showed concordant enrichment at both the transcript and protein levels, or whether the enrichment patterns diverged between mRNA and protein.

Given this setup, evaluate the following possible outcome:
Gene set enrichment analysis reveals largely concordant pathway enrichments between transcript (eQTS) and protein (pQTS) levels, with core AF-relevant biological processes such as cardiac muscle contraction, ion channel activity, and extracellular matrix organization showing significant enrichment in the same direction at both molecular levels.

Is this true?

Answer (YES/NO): NO